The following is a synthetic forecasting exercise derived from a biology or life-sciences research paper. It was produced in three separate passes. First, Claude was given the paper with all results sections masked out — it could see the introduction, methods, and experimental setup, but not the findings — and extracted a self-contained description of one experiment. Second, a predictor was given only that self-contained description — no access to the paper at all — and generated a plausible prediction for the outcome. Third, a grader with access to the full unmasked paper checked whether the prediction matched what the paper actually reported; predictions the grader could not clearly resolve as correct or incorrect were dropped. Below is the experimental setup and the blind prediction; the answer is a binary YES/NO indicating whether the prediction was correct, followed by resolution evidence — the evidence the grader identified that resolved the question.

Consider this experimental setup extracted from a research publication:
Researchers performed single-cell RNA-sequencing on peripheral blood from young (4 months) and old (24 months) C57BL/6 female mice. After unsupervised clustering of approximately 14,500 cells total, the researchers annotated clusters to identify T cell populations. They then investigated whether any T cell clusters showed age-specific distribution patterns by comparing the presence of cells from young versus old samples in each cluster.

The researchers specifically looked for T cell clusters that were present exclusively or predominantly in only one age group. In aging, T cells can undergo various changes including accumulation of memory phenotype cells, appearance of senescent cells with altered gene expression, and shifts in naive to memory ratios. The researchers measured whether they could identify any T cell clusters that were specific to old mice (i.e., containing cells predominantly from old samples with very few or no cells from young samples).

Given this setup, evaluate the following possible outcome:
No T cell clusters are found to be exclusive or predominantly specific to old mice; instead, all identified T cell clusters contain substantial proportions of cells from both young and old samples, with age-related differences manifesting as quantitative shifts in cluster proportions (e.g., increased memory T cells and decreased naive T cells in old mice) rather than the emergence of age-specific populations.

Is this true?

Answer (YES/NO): NO